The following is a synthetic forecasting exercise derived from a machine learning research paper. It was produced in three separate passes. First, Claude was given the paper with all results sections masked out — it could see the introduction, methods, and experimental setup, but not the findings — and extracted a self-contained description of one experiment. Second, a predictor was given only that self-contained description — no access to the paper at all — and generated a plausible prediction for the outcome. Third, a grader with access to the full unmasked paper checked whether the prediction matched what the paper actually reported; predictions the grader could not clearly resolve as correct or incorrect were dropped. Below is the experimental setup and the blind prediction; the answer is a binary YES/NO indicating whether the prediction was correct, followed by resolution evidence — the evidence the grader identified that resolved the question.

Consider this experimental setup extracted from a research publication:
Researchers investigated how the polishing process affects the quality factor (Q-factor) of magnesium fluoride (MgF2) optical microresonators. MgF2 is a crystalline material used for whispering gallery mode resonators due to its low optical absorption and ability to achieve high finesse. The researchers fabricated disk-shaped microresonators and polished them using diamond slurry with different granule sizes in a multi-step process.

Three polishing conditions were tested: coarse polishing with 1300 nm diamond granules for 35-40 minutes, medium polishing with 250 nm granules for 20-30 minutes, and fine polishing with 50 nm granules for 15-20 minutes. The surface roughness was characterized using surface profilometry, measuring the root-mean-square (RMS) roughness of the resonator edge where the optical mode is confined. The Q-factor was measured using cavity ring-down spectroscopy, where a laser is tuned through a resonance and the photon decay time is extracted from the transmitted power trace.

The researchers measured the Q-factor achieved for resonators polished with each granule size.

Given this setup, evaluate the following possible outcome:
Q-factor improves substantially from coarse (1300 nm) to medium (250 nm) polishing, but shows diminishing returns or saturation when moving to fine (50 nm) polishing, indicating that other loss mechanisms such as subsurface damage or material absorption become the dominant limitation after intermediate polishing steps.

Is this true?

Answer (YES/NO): YES